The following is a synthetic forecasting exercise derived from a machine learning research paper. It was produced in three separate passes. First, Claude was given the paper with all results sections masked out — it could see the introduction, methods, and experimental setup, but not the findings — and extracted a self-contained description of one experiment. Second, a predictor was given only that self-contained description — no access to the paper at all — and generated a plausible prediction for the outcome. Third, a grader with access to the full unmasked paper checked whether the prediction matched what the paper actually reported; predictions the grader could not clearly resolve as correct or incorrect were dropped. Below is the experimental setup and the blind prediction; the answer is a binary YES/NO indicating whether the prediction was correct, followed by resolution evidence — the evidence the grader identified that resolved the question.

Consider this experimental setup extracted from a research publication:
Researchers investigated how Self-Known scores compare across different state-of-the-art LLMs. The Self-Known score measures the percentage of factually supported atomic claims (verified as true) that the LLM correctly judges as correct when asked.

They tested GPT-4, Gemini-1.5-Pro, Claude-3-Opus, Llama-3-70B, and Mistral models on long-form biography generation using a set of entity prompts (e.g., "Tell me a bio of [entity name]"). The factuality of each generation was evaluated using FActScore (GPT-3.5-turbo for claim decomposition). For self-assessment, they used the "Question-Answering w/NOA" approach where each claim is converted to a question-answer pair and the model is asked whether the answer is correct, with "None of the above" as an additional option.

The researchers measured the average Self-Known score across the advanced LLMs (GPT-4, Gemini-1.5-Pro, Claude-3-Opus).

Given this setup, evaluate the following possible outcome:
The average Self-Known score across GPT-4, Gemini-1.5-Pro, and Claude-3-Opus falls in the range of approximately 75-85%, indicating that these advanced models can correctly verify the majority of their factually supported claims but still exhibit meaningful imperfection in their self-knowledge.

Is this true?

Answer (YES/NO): NO